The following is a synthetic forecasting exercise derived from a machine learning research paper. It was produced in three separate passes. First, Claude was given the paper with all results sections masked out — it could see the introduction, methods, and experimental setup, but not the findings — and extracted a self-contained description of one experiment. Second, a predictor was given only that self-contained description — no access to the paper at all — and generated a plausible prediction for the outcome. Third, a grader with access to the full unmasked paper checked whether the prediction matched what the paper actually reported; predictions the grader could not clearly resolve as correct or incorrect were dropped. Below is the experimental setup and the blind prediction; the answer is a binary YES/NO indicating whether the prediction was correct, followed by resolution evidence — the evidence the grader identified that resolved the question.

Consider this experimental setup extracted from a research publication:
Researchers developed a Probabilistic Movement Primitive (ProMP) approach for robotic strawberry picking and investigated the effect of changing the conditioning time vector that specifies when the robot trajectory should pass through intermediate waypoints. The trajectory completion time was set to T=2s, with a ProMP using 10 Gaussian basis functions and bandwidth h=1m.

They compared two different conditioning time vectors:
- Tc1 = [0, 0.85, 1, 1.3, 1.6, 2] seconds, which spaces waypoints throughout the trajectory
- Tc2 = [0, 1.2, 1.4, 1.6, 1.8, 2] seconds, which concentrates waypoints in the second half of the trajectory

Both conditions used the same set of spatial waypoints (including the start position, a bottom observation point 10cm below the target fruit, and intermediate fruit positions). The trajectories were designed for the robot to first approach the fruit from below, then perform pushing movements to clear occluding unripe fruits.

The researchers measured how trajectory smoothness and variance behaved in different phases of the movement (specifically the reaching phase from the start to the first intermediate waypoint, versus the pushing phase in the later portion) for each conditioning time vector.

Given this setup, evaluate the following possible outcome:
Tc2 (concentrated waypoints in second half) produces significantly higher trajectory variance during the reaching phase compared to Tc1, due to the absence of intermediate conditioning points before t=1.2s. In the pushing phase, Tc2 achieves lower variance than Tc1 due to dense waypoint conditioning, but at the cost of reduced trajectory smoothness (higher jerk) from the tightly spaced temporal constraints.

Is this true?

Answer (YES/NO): NO